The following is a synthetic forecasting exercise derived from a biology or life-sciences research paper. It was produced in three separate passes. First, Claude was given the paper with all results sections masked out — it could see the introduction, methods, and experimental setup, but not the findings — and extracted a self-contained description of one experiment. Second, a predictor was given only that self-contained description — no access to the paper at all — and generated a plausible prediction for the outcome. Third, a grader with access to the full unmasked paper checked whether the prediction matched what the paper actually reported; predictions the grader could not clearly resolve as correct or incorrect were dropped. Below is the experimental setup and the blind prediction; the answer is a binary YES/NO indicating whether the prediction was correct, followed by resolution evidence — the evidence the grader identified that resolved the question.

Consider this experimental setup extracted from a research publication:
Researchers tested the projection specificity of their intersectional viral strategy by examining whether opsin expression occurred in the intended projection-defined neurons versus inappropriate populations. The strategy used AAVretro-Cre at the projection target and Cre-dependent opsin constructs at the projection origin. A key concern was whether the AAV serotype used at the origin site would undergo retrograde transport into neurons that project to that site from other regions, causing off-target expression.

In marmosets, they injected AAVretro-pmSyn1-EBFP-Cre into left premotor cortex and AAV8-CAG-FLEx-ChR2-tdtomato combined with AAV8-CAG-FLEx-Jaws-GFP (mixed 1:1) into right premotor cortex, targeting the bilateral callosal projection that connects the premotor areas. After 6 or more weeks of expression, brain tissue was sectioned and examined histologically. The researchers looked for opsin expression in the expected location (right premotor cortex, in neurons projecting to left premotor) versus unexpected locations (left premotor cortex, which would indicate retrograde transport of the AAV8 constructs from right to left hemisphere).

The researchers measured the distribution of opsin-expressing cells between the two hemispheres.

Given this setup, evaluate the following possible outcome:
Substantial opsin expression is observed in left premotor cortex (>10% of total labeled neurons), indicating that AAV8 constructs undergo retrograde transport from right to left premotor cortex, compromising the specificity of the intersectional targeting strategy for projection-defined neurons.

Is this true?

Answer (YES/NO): NO